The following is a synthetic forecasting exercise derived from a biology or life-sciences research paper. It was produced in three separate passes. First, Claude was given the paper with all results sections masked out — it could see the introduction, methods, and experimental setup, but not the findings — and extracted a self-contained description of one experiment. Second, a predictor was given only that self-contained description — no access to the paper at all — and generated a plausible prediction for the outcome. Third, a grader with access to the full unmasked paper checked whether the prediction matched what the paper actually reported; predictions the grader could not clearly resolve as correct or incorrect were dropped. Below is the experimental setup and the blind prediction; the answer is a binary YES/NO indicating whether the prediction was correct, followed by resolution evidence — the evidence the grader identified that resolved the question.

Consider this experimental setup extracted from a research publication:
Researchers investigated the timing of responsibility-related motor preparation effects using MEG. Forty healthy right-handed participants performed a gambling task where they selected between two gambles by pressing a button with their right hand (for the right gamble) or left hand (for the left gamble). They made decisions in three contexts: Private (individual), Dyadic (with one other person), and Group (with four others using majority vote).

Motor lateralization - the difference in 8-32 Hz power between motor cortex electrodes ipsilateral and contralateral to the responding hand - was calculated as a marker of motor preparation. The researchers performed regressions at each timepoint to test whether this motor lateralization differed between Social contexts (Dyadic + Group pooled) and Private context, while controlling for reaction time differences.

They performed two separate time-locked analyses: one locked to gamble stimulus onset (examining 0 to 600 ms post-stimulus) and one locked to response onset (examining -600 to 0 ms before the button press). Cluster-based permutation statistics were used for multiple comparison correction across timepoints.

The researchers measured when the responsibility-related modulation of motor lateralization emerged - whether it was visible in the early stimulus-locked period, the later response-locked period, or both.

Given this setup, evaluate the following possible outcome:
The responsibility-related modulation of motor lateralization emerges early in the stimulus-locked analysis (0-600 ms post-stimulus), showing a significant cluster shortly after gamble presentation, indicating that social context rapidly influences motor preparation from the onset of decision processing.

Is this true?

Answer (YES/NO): NO